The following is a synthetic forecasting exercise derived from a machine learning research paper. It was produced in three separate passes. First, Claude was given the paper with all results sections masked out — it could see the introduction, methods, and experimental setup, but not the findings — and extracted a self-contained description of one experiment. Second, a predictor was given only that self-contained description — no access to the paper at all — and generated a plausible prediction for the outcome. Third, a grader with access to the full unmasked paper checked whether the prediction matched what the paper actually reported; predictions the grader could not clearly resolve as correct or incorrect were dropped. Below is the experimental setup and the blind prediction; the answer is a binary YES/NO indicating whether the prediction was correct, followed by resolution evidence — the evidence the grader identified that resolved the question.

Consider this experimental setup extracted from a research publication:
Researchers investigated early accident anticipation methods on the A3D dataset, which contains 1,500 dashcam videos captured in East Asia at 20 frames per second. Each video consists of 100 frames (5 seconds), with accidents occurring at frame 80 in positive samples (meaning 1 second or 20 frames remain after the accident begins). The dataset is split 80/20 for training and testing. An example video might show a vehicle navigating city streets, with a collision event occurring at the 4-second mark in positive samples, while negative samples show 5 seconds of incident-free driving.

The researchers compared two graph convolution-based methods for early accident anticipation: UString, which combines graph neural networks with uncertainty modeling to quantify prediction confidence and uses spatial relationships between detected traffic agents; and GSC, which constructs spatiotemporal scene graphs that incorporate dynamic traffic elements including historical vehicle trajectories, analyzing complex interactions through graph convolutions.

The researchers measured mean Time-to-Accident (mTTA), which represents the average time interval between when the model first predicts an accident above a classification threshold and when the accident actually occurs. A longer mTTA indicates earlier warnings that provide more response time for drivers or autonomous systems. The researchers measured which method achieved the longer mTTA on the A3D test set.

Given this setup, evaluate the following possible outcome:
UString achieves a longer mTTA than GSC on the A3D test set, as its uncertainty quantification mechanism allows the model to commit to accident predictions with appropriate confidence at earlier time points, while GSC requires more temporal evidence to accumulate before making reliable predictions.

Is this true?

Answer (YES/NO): YES